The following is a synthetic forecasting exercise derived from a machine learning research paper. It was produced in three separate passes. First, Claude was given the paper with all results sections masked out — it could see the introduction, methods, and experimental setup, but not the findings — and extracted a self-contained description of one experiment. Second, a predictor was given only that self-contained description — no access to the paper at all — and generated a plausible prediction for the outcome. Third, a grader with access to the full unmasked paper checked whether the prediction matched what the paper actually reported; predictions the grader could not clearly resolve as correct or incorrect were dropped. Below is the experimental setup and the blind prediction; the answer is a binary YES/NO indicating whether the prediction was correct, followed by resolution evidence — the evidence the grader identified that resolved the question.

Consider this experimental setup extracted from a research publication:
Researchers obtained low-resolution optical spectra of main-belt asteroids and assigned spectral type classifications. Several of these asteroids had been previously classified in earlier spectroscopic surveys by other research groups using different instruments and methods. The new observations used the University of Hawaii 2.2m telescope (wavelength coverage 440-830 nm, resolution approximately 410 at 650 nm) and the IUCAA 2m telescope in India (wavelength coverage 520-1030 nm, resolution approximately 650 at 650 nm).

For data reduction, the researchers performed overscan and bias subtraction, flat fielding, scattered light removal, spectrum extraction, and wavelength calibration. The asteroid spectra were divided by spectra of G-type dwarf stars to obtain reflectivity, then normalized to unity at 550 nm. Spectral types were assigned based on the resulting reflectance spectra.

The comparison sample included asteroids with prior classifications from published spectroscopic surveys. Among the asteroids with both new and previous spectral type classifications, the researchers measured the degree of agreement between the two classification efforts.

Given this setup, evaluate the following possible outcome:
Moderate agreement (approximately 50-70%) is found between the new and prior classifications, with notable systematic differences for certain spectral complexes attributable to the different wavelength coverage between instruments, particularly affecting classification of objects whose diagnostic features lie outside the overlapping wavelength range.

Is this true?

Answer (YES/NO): NO